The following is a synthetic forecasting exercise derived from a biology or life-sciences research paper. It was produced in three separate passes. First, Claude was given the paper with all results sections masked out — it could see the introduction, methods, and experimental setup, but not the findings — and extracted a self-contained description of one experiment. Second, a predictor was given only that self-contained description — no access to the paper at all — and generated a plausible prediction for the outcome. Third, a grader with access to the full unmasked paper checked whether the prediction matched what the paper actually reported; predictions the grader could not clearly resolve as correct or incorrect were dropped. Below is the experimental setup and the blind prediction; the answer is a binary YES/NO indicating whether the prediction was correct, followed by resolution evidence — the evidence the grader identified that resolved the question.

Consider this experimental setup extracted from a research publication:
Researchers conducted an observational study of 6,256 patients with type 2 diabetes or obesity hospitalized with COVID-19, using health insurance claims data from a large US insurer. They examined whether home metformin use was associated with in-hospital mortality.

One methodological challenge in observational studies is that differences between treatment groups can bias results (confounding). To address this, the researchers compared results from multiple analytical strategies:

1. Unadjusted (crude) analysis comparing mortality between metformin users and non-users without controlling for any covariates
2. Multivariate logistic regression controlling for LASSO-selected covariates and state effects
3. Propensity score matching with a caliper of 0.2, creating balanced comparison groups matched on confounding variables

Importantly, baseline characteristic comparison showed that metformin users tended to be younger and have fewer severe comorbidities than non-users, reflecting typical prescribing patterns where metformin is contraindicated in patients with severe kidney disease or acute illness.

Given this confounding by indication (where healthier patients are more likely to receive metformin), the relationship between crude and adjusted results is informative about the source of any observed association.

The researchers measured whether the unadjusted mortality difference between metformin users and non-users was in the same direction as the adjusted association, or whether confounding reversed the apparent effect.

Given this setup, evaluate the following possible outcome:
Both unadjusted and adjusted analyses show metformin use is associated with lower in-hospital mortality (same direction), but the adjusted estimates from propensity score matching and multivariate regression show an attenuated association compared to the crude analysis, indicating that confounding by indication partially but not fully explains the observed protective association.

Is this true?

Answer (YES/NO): NO